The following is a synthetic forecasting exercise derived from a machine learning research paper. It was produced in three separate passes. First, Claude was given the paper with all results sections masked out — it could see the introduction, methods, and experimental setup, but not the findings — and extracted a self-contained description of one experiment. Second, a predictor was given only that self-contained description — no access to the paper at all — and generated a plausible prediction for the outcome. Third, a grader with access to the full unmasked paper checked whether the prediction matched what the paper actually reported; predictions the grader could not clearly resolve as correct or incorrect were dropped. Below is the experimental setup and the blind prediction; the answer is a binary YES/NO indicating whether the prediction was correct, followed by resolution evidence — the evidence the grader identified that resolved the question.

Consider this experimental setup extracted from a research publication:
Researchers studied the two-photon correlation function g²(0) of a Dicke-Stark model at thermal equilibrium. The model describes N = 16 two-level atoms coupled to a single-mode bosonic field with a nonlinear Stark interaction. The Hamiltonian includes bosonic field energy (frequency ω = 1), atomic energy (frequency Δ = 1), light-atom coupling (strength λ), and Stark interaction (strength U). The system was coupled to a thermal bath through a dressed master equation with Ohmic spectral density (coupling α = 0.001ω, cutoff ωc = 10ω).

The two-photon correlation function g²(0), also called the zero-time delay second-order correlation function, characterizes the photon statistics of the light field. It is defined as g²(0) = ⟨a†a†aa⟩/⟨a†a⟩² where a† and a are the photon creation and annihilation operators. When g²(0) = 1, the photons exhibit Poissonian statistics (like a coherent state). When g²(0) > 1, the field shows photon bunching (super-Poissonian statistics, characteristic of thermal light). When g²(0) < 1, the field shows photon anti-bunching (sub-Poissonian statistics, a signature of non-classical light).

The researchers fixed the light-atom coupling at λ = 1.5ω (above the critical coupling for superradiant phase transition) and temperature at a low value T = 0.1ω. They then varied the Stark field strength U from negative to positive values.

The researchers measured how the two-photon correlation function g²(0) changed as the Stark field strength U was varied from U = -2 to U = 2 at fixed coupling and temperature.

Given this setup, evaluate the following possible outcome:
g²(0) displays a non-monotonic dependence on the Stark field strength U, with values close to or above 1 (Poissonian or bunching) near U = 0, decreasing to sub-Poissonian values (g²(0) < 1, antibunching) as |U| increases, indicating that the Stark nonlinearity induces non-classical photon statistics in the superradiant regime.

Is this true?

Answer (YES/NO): NO